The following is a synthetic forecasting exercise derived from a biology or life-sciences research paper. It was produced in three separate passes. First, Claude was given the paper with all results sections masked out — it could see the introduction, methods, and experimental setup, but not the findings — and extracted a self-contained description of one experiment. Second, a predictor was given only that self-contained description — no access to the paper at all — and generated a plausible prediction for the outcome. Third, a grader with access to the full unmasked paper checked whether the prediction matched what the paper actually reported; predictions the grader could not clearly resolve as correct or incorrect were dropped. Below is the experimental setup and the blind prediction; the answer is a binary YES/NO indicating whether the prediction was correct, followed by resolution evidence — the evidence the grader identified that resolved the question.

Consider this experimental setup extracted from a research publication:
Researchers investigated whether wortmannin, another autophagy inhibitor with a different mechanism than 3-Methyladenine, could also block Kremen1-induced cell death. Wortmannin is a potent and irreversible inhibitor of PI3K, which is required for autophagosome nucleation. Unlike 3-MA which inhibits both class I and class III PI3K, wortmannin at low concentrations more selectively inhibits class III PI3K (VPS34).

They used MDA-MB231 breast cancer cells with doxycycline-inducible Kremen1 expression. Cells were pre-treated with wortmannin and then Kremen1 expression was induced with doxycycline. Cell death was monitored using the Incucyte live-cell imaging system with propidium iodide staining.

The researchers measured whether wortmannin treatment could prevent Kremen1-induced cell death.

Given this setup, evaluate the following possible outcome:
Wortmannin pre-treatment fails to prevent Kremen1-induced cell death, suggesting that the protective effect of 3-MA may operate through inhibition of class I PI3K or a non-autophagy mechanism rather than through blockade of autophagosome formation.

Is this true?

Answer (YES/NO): NO